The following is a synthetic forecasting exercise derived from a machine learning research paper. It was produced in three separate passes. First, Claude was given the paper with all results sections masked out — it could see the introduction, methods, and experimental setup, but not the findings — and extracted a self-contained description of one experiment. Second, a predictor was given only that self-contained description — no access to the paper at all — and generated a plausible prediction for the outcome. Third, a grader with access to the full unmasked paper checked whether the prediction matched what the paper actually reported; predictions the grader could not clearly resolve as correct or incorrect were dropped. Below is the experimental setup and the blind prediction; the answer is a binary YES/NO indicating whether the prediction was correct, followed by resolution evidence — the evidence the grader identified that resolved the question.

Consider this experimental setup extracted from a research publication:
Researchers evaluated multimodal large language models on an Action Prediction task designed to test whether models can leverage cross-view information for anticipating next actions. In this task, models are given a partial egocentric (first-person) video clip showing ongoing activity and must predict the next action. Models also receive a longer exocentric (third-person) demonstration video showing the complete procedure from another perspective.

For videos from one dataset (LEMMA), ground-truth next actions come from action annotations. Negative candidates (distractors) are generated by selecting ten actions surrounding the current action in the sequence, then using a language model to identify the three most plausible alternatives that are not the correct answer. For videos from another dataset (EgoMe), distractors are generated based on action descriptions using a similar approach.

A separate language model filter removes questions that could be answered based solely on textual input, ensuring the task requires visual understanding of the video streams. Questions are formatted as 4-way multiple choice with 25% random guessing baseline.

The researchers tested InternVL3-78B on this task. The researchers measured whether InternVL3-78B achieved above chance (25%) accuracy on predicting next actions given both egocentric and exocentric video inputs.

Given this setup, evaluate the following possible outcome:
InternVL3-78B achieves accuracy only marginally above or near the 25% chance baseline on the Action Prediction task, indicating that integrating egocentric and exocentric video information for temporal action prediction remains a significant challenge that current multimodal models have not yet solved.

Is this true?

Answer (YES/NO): NO